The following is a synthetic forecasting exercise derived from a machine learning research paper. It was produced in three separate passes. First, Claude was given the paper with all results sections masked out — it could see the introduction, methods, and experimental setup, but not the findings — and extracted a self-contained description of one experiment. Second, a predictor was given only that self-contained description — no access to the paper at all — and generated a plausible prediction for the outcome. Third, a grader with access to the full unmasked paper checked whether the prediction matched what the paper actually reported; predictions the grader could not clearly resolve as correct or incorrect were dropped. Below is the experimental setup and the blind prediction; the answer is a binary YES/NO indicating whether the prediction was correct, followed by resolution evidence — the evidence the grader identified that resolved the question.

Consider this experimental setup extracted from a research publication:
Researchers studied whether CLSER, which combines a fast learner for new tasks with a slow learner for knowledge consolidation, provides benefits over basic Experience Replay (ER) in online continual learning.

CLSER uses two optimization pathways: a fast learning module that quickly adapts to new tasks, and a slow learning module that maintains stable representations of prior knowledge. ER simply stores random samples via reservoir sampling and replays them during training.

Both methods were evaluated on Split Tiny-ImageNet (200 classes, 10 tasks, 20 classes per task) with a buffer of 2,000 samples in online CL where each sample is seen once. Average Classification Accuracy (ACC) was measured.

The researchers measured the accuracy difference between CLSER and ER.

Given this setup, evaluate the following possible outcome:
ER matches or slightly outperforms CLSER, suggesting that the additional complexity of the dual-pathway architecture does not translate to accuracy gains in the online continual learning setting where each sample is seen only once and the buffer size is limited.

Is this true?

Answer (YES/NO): YES